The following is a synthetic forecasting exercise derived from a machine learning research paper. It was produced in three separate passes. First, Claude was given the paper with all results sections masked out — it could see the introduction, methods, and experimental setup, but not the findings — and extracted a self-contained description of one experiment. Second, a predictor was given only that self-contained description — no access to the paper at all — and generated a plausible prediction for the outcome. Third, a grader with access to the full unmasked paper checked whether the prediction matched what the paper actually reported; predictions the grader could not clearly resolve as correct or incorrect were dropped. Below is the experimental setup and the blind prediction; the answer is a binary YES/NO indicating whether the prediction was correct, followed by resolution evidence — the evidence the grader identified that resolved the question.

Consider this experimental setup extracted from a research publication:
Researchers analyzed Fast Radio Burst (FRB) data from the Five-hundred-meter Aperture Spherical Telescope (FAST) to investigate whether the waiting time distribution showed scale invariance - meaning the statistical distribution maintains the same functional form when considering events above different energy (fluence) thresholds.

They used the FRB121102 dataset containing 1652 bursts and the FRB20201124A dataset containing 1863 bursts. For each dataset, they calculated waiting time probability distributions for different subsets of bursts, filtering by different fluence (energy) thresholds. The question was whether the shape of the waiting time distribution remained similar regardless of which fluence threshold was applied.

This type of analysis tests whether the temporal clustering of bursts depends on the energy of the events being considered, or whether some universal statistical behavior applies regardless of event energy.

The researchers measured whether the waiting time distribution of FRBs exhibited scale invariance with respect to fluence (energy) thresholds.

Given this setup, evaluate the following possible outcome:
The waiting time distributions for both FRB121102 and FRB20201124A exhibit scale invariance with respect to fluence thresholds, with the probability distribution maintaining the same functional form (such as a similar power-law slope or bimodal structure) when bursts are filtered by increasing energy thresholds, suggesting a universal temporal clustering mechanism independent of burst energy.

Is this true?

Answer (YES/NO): YES